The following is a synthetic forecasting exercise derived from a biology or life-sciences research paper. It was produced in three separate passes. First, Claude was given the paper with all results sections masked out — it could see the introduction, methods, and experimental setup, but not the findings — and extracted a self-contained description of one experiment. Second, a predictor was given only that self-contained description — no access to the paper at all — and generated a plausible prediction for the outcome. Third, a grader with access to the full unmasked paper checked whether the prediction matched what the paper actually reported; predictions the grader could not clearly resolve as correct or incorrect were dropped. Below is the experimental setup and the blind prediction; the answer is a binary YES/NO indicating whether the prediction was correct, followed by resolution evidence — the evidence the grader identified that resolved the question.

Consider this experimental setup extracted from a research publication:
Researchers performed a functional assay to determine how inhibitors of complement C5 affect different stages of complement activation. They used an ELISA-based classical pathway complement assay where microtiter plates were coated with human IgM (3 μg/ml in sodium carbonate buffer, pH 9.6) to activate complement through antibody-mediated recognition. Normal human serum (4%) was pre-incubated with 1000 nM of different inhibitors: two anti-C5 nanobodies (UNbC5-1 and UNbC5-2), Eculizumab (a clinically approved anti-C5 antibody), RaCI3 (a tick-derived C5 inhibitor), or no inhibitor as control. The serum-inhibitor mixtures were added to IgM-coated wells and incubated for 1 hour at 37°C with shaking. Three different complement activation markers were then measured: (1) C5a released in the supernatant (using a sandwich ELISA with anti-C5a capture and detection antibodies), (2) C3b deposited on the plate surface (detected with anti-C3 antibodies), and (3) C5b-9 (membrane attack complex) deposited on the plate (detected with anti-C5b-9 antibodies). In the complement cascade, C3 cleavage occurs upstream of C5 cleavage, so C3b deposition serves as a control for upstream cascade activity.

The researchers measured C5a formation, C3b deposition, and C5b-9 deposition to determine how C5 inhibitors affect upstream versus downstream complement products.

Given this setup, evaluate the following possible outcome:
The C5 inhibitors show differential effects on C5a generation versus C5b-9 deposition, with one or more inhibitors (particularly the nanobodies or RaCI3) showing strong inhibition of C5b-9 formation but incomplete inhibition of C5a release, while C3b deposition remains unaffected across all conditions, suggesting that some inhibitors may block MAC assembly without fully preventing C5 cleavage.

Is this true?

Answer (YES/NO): NO